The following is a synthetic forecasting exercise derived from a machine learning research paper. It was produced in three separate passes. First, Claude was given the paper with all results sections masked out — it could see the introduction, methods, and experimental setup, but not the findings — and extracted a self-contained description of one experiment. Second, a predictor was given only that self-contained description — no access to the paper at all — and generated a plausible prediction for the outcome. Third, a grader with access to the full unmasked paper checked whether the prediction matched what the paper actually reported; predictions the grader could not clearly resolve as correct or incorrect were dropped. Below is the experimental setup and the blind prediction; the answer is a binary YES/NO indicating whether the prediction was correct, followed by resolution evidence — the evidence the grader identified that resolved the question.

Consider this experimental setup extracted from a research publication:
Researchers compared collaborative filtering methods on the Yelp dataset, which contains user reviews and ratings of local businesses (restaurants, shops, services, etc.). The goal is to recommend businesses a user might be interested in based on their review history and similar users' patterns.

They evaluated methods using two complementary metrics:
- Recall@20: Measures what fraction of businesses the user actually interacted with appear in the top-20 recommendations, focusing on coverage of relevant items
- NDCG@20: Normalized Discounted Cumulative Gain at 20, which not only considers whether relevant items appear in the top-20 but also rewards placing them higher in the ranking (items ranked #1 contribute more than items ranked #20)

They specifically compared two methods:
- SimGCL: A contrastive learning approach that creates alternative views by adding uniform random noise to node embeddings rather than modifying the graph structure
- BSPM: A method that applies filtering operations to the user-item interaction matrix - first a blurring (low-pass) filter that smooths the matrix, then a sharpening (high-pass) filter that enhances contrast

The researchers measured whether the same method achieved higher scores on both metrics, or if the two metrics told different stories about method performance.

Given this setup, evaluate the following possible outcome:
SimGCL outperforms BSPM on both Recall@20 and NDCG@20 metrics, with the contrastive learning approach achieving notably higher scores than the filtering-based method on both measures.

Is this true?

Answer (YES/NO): NO